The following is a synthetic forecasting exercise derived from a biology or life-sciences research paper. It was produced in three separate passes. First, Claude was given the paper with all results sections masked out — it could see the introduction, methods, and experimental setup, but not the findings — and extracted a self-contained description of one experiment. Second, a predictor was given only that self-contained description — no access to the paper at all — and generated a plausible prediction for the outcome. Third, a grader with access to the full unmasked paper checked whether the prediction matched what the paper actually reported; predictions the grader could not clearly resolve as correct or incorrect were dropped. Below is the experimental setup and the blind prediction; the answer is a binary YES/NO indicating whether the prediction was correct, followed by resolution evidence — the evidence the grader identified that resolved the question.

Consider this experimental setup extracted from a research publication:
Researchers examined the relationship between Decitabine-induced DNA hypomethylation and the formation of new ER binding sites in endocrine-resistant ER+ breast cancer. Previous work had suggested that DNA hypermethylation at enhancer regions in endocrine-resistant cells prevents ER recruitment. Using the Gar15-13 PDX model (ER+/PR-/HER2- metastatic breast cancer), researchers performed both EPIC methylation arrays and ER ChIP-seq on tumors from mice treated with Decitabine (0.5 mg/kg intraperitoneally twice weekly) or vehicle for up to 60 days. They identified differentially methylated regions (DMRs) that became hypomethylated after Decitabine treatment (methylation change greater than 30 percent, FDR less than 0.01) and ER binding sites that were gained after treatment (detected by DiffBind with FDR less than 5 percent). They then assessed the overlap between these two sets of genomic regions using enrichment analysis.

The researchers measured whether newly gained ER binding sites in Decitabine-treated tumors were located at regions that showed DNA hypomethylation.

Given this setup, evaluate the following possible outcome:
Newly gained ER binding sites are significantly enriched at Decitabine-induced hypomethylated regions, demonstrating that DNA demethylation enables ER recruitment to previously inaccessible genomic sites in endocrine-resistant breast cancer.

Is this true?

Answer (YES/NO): YES